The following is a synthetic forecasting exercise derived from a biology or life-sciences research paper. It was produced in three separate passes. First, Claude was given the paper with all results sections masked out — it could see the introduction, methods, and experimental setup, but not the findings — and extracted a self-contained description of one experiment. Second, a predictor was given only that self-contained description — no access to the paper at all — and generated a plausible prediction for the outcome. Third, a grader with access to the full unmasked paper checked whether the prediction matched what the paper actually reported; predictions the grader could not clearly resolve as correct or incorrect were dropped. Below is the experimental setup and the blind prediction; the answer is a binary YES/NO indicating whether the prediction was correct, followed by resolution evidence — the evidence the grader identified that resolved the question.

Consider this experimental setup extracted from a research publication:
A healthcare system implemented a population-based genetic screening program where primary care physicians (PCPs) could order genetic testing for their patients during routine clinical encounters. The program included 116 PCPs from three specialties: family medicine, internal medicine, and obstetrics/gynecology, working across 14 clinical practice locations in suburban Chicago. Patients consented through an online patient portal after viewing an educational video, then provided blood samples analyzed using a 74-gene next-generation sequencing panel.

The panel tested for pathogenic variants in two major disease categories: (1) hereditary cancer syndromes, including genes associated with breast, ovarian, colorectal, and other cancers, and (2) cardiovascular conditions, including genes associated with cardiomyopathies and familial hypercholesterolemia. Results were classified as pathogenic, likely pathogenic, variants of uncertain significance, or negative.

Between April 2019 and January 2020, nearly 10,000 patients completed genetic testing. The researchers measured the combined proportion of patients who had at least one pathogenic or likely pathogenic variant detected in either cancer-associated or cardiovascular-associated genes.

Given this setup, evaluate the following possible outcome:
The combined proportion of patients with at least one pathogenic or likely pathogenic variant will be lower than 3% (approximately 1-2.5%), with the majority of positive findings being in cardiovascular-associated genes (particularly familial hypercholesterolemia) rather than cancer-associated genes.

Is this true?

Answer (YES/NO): NO